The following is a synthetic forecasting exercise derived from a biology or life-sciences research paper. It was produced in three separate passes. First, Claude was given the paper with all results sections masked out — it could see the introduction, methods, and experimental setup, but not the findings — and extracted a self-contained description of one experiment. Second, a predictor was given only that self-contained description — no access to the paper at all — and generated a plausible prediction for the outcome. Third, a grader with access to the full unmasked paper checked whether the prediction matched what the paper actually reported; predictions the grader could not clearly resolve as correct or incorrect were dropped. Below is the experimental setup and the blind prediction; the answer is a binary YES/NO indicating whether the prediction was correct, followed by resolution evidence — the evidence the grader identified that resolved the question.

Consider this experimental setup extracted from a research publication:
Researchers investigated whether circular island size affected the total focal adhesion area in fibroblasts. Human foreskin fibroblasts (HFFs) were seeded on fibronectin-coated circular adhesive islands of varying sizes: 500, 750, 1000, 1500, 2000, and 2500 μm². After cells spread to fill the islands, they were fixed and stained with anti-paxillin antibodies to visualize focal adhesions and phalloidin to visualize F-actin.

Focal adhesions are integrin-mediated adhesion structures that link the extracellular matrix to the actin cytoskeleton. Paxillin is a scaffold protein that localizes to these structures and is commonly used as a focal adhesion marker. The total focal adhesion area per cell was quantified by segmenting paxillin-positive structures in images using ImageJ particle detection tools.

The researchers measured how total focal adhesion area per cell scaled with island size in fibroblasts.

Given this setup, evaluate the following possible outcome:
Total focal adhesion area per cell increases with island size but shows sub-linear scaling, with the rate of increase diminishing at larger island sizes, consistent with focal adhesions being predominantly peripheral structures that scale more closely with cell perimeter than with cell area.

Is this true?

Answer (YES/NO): NO